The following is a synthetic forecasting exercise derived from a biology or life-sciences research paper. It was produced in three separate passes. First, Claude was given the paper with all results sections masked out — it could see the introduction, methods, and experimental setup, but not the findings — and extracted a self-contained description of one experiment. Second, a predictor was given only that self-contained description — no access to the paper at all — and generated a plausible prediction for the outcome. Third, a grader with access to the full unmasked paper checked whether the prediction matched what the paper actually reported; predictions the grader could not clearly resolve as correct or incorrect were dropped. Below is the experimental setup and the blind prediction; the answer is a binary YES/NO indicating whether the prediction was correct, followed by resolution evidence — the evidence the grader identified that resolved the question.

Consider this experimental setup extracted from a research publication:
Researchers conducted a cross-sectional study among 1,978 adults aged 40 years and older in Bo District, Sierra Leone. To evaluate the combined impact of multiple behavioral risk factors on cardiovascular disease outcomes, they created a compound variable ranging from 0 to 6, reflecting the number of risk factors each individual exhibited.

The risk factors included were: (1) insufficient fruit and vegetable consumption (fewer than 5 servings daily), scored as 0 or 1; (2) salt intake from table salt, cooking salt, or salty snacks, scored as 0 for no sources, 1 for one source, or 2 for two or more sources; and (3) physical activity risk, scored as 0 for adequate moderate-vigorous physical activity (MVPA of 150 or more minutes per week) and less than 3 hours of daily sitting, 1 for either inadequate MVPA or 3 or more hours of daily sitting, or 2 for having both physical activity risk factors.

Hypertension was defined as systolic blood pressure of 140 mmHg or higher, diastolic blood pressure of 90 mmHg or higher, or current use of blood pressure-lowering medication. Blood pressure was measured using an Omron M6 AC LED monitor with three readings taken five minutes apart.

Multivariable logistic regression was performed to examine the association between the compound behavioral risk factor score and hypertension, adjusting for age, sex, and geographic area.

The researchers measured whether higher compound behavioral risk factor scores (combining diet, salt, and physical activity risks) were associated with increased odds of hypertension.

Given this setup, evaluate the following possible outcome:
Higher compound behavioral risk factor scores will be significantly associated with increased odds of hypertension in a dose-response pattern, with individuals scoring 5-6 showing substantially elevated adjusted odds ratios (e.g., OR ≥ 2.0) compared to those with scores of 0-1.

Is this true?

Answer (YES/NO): YES